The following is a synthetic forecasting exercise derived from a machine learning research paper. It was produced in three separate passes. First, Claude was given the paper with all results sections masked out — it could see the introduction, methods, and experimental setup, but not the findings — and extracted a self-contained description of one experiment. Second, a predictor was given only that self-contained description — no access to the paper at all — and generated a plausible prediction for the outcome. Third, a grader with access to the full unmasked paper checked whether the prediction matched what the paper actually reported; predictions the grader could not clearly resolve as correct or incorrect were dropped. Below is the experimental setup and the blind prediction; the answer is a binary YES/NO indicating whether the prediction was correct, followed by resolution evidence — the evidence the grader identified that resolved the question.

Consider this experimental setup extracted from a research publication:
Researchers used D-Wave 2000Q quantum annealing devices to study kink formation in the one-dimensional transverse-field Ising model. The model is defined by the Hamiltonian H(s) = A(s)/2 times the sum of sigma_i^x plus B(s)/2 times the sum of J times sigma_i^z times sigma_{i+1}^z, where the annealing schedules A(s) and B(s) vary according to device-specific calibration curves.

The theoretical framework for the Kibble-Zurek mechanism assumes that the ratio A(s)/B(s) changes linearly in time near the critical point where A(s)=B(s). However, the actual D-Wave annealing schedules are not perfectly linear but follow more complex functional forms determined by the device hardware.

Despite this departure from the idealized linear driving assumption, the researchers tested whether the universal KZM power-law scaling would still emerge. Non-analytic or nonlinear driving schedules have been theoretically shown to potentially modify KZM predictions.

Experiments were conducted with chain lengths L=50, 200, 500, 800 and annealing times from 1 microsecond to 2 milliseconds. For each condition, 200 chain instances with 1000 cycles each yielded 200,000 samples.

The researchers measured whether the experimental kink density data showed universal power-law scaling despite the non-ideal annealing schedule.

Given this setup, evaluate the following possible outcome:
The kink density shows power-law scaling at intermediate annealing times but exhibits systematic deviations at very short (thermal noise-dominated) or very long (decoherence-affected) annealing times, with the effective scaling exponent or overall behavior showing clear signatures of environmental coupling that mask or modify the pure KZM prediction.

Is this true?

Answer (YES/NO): YES